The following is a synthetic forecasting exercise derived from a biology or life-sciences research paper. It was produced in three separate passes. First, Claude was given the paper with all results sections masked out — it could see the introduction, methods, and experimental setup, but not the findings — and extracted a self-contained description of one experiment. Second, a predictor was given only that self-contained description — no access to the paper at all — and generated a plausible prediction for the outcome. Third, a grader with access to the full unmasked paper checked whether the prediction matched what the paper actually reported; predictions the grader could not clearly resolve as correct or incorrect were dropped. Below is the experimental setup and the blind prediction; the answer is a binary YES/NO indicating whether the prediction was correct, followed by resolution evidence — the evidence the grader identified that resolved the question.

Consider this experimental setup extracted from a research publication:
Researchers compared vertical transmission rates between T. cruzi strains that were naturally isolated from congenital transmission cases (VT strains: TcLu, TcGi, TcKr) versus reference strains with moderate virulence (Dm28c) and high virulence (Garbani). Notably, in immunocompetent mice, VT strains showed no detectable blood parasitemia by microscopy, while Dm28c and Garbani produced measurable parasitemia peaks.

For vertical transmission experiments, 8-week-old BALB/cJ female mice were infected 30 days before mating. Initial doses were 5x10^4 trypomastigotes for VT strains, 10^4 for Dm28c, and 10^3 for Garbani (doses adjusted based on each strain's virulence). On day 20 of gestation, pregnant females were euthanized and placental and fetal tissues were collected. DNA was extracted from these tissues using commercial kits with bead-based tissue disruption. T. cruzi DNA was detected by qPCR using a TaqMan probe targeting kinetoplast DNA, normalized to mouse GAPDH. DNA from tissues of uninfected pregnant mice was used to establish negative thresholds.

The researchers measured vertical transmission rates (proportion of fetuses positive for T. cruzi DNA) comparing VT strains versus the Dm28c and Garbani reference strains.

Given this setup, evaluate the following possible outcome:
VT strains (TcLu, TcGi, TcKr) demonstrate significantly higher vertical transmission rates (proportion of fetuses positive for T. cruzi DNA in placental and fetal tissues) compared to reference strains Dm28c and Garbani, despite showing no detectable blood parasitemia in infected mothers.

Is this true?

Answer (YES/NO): YES